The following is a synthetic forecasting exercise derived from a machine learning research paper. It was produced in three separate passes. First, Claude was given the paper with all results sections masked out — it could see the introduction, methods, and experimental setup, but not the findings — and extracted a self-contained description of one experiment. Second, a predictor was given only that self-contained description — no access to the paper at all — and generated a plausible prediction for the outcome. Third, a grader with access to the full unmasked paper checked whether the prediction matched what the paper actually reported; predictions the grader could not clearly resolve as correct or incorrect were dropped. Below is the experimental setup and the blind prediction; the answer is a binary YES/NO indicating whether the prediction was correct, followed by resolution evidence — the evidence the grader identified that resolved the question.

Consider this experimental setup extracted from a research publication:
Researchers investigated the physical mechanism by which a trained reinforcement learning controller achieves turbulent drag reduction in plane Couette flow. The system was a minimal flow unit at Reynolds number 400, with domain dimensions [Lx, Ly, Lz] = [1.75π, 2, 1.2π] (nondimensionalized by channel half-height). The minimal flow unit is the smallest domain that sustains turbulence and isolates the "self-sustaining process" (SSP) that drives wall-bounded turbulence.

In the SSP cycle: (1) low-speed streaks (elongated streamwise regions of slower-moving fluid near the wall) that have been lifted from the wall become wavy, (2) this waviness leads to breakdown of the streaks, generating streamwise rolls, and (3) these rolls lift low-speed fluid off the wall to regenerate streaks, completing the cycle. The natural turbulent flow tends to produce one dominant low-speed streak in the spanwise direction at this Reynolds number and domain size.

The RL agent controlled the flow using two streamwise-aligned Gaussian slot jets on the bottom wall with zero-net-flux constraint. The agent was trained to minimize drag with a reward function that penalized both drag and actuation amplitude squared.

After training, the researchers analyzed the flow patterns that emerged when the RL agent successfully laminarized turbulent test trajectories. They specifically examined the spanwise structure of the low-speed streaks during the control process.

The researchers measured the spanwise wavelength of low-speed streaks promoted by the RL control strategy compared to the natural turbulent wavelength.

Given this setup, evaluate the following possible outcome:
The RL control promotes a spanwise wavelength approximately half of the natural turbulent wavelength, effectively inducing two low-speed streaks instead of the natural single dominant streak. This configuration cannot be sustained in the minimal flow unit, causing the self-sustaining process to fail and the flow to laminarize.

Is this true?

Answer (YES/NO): YES